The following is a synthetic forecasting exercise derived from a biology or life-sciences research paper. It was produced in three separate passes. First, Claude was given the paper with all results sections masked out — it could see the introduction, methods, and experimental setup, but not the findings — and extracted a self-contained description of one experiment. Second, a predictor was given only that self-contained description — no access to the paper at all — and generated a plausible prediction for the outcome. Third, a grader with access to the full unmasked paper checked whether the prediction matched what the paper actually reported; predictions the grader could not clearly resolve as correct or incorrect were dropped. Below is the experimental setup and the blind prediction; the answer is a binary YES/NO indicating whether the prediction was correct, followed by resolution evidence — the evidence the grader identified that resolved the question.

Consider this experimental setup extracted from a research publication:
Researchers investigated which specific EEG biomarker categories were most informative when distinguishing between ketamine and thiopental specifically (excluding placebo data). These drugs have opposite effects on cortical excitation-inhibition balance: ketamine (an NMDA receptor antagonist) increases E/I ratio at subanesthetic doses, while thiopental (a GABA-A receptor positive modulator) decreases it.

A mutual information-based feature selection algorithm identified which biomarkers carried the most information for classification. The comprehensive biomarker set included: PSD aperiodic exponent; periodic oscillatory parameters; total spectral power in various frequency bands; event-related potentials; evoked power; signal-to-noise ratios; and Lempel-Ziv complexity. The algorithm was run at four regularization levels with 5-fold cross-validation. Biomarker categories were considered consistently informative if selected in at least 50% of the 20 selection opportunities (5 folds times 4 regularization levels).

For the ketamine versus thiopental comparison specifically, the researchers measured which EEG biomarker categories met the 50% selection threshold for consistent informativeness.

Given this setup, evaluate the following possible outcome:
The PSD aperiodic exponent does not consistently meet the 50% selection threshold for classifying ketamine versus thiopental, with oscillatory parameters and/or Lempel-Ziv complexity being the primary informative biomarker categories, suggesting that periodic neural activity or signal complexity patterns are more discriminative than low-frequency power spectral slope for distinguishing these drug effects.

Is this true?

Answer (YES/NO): NO